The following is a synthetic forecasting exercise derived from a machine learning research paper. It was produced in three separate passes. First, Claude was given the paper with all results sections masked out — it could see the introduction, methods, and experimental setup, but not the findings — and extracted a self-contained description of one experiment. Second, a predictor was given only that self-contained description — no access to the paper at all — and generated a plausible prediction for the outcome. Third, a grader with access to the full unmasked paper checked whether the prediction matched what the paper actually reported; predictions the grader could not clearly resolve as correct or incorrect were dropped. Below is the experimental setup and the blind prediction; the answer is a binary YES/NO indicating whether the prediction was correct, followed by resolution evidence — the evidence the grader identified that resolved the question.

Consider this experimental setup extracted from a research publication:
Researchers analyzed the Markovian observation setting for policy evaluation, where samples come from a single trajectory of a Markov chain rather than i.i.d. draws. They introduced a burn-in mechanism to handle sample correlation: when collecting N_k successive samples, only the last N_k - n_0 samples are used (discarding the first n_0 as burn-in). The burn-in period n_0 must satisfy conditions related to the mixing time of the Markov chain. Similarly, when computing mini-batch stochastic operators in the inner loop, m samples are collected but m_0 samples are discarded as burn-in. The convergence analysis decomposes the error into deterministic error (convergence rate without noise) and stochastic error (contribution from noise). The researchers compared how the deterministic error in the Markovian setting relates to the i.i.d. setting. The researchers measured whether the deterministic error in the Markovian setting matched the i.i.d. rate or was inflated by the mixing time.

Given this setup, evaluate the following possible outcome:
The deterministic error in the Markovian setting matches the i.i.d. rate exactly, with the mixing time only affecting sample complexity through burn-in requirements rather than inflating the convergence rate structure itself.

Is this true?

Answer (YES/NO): NO